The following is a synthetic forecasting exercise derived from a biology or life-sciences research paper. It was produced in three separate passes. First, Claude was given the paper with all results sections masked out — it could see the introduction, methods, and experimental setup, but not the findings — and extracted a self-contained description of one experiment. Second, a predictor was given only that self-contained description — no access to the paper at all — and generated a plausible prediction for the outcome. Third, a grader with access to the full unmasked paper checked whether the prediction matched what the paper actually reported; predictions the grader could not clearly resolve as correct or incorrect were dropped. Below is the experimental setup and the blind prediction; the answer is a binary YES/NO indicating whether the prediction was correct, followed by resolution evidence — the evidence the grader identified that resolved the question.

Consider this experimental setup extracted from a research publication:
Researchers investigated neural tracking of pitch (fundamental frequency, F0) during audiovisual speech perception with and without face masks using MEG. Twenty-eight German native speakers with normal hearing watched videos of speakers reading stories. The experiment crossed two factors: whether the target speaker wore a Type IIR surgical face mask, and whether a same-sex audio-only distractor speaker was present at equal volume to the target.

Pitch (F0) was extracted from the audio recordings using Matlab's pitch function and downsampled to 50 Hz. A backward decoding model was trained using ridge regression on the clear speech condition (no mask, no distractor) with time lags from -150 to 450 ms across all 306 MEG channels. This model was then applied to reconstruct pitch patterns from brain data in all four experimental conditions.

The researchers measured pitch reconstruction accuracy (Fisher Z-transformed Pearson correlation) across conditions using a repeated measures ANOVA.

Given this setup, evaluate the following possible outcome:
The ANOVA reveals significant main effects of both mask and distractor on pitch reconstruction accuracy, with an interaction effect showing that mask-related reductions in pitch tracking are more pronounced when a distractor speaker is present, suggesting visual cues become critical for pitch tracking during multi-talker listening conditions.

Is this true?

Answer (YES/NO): NO